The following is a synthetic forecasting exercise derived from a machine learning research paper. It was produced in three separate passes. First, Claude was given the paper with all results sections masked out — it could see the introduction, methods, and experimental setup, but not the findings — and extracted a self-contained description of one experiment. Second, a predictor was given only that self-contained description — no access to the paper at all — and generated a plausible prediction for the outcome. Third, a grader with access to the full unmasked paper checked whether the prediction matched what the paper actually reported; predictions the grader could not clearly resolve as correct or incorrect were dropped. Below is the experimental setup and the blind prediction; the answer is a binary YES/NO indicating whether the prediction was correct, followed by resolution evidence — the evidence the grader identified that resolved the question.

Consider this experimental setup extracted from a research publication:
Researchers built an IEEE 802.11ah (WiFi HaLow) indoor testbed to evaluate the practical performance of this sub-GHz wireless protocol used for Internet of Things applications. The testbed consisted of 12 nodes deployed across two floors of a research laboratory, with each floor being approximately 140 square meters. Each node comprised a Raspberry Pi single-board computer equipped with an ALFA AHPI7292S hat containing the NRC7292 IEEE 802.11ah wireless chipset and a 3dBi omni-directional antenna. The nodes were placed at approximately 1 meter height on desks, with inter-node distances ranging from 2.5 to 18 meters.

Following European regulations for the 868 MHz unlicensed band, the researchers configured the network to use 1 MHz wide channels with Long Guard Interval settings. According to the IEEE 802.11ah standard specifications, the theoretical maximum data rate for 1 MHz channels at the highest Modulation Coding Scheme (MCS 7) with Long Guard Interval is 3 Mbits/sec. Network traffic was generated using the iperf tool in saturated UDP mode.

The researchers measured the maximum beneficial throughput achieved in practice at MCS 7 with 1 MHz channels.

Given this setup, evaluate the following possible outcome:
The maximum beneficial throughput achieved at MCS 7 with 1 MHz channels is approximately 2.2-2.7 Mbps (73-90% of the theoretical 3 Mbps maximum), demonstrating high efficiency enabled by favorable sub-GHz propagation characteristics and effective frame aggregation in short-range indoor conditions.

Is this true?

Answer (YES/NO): YES